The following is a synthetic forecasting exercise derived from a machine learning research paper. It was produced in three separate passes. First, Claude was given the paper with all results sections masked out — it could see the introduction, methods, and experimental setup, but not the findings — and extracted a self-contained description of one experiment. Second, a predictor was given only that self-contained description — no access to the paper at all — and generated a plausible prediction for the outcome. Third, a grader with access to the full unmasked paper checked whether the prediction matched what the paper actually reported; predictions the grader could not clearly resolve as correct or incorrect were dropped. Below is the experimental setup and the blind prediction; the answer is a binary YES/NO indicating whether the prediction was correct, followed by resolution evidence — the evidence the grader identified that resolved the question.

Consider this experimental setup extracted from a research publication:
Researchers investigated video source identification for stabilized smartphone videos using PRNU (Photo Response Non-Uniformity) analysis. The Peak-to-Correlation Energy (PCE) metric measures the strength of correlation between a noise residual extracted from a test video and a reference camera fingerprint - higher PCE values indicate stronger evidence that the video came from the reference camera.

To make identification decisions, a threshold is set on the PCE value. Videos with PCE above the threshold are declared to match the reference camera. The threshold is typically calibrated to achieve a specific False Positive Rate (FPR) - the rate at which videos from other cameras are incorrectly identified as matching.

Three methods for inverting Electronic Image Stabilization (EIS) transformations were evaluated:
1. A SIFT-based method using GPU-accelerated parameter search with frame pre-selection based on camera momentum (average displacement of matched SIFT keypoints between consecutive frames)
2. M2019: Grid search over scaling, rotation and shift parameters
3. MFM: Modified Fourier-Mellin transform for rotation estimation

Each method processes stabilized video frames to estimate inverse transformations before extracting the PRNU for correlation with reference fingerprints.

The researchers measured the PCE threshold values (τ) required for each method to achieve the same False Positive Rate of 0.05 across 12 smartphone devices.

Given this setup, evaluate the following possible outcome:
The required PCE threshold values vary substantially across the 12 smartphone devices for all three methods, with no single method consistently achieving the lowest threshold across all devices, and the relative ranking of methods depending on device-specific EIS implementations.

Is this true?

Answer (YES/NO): NO